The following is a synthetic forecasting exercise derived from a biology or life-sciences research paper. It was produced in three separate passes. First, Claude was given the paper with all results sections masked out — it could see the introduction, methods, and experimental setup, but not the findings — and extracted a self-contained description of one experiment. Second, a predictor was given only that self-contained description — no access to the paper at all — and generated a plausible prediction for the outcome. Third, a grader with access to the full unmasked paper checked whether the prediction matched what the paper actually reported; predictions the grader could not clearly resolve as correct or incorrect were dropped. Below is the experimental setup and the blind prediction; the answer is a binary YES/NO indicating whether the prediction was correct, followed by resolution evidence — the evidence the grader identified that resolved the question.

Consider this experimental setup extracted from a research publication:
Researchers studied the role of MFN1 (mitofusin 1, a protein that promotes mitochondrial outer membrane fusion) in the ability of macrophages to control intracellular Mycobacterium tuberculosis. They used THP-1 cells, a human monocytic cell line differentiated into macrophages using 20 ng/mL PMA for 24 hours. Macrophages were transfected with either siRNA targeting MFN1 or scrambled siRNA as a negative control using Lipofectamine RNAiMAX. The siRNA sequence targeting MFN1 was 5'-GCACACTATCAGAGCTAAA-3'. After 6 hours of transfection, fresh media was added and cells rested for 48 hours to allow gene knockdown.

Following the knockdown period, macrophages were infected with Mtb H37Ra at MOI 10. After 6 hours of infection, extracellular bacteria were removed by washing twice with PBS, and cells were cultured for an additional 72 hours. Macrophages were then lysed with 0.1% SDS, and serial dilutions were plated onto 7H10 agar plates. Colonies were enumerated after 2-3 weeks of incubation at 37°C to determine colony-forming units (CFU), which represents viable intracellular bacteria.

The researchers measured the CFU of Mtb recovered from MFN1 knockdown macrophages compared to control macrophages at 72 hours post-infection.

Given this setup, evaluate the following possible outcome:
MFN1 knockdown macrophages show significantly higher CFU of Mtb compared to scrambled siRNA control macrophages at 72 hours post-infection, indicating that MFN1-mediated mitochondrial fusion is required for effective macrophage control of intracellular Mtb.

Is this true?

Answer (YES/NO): YES